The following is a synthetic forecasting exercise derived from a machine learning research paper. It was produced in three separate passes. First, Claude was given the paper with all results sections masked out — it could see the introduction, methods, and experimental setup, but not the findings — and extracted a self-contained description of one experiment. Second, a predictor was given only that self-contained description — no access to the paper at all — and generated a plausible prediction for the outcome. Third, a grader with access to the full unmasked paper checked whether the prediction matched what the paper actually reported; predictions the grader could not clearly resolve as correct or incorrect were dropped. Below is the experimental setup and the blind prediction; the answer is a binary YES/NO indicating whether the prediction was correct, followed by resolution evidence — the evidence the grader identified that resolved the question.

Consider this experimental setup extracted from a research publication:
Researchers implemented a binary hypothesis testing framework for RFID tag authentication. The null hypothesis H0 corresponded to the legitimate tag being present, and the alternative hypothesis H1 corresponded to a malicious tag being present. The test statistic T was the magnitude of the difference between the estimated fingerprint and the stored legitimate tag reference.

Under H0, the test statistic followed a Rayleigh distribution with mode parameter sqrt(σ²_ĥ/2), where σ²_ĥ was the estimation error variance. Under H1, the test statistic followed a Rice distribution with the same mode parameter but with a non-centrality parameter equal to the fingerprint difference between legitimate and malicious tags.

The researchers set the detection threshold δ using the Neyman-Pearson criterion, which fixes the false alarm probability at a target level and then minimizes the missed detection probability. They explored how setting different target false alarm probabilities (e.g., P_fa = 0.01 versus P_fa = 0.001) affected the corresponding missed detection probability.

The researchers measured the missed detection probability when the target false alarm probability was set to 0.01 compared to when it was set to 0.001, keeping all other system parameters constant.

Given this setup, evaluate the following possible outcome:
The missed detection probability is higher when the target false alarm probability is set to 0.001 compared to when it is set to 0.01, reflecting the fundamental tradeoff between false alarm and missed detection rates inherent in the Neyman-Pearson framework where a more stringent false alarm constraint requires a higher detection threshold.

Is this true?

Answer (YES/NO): YES